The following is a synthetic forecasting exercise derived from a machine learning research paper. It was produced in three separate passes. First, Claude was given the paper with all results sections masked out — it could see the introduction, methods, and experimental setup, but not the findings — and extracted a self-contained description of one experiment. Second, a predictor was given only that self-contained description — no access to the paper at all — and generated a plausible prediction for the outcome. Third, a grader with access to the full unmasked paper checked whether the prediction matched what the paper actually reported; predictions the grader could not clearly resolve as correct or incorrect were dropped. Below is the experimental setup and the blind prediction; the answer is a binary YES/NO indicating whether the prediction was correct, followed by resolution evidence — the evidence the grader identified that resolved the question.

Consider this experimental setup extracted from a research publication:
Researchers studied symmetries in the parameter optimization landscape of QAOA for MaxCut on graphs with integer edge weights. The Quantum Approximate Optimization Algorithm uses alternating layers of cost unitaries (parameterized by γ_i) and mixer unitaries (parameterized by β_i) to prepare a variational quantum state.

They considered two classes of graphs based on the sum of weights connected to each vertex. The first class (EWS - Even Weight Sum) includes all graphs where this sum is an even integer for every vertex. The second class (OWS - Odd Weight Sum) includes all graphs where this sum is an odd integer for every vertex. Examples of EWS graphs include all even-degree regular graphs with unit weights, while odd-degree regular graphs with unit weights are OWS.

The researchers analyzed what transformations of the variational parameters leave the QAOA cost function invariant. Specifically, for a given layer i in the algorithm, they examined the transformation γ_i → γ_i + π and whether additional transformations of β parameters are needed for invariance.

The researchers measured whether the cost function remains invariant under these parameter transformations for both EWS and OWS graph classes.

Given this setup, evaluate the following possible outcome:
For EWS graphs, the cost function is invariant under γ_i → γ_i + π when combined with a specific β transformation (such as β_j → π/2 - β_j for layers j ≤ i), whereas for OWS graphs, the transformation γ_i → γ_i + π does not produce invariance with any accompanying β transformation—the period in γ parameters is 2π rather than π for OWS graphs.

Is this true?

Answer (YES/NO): NO